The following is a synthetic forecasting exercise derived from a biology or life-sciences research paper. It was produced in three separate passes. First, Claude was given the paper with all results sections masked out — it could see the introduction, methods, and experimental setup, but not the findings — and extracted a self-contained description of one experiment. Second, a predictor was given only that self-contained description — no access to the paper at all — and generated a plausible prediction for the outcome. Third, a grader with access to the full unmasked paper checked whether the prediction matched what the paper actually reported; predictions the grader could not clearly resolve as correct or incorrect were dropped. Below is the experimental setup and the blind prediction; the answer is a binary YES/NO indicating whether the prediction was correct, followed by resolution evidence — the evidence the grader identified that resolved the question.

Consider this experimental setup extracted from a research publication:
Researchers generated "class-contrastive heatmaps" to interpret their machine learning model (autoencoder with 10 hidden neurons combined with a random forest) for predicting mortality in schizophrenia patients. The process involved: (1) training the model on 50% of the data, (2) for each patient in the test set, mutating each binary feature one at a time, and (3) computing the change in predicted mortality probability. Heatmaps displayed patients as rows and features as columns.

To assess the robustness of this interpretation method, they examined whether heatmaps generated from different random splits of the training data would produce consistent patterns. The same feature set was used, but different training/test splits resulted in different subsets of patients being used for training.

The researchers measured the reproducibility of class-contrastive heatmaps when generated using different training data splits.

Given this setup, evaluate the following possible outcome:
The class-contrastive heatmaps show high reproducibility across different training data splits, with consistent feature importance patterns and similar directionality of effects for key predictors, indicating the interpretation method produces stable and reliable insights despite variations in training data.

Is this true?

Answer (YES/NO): NO